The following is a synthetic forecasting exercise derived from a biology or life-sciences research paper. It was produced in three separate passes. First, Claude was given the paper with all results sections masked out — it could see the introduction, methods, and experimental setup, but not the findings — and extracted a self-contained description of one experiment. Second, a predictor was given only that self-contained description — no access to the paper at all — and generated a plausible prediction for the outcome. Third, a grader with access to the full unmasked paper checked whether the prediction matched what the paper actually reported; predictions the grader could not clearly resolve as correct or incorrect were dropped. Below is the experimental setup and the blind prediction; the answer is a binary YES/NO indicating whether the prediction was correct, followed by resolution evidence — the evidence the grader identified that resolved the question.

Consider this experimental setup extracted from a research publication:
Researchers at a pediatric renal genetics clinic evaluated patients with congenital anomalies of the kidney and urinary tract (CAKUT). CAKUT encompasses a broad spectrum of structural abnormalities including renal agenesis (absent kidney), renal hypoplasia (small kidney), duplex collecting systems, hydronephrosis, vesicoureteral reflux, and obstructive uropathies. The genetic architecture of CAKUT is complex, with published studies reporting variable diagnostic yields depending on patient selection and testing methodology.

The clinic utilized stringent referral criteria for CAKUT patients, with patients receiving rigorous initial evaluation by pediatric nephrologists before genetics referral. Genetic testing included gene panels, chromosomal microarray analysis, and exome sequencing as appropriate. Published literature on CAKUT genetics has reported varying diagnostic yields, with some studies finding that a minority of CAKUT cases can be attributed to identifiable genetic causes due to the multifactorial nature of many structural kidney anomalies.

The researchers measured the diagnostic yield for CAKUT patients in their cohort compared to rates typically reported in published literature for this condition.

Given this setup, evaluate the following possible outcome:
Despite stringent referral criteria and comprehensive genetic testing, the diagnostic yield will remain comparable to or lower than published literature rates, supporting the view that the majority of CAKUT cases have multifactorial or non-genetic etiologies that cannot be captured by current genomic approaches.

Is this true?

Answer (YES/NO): NO